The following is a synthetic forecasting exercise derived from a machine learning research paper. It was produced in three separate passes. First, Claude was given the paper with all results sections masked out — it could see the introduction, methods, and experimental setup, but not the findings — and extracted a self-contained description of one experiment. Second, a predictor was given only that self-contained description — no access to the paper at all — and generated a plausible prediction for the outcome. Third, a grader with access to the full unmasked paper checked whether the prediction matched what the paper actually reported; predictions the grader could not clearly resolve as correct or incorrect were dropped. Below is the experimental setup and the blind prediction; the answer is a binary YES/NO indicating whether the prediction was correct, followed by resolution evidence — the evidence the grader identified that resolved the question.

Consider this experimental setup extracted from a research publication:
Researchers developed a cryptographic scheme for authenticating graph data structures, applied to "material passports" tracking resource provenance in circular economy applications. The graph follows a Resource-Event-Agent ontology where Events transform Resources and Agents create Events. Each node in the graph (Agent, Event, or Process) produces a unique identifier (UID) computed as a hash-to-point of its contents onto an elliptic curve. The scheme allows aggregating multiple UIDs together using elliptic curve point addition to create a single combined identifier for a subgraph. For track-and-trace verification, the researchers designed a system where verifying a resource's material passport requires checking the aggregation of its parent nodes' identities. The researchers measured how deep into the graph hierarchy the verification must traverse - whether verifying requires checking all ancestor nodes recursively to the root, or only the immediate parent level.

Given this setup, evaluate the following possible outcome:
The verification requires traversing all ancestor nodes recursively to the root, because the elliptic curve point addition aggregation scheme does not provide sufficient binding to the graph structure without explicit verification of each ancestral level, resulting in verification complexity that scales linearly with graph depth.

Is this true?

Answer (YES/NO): NO